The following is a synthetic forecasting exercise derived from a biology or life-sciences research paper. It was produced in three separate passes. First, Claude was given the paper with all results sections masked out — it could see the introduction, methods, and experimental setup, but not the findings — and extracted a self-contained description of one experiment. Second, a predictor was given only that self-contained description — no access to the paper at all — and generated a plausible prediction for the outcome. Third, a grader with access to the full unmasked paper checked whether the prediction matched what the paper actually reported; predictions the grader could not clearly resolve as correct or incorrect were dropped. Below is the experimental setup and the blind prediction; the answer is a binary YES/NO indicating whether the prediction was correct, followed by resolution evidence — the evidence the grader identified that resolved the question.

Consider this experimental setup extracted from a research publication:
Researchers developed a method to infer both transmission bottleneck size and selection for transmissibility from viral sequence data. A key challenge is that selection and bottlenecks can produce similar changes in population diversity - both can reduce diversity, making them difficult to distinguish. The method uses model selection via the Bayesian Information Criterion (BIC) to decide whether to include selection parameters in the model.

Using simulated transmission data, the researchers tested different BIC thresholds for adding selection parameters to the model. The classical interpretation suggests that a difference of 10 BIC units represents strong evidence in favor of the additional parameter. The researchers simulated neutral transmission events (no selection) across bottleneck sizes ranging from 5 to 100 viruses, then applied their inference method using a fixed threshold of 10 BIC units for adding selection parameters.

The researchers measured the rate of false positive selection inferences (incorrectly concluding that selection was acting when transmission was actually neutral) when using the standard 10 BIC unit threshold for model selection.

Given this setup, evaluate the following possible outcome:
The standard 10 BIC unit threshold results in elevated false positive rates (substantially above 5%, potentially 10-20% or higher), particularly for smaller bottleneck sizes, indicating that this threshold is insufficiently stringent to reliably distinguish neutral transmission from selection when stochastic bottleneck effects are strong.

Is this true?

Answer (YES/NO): YES